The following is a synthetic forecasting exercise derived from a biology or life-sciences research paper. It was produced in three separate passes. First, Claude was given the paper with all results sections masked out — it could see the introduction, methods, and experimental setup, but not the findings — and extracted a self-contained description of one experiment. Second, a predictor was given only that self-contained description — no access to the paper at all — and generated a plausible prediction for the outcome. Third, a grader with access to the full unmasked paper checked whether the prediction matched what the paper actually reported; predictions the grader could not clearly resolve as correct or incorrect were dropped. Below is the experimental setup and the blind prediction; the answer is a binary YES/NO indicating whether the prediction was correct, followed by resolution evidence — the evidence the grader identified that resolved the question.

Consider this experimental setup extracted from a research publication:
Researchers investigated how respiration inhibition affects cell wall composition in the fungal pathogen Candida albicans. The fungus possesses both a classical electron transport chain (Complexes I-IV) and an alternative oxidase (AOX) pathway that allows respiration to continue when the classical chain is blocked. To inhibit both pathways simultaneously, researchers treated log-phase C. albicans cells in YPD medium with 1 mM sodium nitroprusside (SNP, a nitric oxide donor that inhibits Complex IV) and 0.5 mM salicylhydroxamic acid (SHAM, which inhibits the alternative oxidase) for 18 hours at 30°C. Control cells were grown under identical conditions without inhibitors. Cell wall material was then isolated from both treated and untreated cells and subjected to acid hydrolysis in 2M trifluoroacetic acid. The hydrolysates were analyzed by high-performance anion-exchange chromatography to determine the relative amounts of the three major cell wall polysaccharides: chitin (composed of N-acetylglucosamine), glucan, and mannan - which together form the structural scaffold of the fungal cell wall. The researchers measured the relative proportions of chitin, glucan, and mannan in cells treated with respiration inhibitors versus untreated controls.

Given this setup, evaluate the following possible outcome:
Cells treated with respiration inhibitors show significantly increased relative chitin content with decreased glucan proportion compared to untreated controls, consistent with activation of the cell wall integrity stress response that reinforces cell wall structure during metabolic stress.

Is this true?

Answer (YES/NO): NO